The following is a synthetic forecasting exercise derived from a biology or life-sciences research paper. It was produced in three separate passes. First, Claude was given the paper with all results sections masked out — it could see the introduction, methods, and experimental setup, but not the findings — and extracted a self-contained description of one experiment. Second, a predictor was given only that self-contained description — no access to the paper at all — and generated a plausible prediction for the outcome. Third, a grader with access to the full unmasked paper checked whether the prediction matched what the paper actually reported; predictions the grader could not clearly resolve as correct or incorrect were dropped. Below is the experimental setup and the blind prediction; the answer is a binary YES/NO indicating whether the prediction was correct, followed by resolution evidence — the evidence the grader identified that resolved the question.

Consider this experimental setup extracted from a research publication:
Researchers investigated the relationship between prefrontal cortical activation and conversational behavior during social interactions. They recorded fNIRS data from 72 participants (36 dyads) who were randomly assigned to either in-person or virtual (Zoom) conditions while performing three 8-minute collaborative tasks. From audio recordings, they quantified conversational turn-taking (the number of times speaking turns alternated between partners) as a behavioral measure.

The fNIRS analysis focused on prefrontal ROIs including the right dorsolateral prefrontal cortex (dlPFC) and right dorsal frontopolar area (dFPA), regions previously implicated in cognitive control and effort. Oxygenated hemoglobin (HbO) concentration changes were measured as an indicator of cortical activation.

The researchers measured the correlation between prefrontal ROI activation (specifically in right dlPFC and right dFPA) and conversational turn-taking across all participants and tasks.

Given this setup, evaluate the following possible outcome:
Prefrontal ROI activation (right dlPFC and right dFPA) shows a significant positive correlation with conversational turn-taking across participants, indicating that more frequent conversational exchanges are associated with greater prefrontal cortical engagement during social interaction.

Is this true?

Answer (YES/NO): NO